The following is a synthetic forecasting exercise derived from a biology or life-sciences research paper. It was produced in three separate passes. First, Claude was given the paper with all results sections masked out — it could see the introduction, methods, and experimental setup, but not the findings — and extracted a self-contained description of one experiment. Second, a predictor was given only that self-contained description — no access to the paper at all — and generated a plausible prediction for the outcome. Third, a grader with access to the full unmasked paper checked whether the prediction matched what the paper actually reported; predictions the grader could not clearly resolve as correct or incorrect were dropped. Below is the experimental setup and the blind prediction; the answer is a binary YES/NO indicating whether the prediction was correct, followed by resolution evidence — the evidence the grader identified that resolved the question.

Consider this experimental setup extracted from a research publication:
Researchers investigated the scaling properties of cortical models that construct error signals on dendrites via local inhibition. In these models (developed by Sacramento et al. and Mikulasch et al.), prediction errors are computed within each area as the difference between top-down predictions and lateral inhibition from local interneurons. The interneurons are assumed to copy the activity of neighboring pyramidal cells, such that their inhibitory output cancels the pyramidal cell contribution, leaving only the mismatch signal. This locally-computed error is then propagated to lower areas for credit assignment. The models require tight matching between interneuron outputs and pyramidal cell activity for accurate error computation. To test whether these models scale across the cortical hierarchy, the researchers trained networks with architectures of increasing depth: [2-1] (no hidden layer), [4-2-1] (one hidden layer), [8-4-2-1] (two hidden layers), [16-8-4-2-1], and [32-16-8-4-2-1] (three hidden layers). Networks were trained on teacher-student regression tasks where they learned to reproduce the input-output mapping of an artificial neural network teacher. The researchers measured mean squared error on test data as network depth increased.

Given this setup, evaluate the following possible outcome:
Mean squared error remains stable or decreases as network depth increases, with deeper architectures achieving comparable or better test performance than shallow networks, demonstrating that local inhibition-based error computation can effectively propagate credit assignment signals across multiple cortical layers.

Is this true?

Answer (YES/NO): NO